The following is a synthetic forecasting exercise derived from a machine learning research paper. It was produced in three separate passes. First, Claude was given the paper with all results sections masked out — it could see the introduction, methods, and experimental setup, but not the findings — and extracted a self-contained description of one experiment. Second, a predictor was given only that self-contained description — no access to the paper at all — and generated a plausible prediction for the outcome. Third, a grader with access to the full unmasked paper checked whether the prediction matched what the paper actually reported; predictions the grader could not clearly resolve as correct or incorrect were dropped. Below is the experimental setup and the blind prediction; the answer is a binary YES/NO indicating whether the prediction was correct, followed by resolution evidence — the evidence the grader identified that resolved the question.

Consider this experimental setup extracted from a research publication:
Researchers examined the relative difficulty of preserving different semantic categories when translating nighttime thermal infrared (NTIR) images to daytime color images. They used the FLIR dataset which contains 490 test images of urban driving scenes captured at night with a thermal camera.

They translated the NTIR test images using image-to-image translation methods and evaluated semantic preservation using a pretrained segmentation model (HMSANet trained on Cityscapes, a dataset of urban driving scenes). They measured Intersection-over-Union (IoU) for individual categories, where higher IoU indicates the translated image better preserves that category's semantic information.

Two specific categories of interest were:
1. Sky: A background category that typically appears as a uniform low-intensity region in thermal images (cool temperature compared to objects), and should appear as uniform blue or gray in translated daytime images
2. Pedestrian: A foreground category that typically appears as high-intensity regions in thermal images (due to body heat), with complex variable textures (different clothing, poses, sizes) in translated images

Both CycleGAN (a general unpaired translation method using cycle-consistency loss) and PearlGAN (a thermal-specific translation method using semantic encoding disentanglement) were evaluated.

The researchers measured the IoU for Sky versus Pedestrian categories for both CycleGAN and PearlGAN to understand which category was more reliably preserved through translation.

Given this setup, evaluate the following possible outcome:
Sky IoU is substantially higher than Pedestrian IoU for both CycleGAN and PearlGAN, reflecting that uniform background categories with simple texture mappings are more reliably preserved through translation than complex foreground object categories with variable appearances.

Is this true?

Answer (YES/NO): YES